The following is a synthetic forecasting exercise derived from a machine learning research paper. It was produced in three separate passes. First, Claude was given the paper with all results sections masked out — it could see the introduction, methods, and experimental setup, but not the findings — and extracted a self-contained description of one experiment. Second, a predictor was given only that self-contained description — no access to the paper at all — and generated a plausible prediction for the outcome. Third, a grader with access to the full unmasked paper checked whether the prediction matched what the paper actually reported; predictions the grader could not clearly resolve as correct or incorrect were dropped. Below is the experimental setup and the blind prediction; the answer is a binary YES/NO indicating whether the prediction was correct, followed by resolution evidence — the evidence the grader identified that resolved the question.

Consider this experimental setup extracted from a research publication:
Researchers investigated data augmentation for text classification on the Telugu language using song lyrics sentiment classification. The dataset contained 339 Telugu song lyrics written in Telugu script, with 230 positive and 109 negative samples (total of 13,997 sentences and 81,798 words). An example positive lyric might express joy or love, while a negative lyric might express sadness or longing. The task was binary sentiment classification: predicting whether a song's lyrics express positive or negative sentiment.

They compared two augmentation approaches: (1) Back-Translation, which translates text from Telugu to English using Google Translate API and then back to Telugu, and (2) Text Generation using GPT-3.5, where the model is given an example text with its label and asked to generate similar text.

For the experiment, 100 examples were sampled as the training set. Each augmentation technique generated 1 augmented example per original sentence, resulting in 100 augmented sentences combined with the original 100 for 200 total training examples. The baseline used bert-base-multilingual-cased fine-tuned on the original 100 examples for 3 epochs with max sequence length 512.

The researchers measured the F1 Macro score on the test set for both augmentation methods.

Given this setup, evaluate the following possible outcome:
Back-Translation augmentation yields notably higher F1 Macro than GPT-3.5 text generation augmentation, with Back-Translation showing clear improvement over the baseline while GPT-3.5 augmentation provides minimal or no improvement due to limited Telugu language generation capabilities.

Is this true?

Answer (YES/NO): NO